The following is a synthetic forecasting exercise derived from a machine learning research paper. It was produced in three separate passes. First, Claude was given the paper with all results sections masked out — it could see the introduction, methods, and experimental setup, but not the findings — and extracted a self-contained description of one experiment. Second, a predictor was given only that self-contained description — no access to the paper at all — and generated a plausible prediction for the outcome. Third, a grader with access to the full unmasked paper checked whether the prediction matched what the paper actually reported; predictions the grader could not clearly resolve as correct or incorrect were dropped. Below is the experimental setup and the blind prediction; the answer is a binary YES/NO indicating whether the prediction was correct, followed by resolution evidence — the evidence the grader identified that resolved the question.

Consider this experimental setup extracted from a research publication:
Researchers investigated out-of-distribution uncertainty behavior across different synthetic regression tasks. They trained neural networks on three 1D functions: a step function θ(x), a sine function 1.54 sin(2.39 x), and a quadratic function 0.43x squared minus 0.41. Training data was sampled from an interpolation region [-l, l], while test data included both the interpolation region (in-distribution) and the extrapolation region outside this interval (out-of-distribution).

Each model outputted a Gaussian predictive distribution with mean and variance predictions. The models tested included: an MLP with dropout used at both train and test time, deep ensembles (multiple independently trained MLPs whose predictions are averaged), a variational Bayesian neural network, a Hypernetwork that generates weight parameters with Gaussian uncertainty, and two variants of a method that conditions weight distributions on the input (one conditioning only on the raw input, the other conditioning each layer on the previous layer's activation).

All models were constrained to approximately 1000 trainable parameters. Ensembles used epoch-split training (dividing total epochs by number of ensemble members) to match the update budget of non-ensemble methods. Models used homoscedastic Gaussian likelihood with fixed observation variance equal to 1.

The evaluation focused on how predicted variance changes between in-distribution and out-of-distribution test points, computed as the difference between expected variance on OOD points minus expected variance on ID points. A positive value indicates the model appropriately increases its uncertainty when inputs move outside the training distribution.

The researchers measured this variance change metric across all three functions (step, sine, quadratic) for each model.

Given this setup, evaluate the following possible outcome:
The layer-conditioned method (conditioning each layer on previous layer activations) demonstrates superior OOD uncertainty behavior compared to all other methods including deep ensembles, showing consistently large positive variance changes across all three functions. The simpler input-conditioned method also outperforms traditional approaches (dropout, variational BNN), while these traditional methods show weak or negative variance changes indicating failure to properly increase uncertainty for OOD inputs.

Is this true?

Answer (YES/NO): NO